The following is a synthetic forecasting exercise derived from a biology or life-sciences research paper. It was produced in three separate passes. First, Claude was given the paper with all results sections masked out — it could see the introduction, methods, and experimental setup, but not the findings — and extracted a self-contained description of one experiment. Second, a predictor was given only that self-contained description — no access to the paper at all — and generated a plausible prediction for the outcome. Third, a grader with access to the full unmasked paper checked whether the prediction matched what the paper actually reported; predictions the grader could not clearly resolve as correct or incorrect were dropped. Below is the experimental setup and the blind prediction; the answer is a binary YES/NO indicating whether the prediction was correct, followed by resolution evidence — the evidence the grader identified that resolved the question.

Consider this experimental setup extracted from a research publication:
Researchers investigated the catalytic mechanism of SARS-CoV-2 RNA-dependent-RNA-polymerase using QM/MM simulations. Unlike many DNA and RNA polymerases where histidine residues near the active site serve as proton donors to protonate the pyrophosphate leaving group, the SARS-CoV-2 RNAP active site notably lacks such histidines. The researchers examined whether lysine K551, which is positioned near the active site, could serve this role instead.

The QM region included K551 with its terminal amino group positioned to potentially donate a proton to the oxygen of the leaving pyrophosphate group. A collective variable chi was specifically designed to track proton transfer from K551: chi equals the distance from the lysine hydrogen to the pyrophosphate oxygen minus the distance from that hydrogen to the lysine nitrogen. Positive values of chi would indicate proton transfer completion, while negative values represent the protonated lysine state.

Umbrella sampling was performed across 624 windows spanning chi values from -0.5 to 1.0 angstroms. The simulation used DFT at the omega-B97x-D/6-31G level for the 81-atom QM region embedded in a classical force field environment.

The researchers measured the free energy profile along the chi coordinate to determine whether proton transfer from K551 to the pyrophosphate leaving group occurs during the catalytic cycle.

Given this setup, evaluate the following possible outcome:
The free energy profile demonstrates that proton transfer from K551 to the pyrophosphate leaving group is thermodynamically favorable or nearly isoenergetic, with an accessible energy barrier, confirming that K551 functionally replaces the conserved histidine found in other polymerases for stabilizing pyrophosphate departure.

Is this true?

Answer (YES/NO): NO